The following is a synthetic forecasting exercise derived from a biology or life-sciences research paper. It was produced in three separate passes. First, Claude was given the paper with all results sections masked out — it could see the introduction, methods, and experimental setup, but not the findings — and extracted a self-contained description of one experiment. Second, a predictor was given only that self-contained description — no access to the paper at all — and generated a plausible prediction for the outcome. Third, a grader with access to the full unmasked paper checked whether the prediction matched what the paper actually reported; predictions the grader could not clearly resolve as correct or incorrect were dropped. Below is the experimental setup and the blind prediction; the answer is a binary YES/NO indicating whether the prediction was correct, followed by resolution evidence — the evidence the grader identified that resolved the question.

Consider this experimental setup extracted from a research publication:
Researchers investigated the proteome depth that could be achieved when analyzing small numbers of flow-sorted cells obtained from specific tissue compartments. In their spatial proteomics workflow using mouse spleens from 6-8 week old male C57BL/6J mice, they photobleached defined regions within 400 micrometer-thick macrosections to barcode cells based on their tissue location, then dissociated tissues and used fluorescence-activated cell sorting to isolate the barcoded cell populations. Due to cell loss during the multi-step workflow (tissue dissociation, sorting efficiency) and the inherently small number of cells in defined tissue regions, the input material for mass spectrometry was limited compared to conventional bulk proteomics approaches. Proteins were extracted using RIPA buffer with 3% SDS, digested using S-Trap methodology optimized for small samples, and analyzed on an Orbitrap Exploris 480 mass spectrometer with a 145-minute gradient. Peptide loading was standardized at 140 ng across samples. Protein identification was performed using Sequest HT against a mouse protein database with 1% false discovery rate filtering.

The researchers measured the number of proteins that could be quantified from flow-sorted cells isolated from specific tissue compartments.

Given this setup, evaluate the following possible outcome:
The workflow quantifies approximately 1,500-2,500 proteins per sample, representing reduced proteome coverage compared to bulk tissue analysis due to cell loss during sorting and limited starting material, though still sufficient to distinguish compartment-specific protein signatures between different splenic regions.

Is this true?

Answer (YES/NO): NO